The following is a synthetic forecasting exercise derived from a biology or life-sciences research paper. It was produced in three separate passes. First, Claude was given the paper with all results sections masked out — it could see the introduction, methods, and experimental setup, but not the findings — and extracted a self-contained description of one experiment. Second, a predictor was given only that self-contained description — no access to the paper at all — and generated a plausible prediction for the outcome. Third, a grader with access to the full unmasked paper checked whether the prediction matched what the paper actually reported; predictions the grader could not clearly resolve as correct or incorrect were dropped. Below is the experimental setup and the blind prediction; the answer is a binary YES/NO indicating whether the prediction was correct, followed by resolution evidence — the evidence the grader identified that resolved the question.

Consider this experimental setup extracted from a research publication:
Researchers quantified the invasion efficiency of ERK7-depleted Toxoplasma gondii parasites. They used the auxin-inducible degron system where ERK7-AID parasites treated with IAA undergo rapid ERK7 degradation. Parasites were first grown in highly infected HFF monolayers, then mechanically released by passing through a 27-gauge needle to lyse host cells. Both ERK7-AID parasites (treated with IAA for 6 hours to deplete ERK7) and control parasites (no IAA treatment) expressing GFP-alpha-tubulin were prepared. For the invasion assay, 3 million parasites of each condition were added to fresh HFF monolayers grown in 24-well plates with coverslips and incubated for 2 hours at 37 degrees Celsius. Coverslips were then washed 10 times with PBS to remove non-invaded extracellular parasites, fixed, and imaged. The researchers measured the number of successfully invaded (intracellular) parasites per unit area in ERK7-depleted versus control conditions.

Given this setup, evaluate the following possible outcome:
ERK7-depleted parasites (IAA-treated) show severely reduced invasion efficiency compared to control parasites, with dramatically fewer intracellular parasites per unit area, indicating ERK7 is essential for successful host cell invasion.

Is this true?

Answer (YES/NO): YES